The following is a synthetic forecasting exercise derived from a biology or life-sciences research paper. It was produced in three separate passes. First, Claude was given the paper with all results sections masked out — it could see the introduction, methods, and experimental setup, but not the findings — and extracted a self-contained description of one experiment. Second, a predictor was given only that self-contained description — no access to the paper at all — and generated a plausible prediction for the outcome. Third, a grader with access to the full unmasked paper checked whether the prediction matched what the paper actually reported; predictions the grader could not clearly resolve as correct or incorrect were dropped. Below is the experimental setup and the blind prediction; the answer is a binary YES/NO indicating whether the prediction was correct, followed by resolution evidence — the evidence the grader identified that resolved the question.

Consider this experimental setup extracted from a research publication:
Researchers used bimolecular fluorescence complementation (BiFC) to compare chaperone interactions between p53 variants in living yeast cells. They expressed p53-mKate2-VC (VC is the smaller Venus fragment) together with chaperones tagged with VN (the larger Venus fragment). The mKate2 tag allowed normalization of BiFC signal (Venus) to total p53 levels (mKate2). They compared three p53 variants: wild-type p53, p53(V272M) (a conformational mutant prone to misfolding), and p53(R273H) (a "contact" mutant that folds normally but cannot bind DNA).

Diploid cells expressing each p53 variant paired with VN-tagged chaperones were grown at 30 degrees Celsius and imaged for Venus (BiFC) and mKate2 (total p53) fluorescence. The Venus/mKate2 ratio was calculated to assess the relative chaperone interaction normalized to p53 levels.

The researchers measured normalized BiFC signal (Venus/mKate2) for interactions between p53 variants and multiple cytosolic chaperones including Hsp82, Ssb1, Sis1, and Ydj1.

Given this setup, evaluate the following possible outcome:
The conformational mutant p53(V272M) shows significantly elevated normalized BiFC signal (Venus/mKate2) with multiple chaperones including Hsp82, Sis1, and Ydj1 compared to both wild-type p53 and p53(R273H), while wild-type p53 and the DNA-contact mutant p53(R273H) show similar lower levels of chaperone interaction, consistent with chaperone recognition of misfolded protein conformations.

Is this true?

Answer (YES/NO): YES